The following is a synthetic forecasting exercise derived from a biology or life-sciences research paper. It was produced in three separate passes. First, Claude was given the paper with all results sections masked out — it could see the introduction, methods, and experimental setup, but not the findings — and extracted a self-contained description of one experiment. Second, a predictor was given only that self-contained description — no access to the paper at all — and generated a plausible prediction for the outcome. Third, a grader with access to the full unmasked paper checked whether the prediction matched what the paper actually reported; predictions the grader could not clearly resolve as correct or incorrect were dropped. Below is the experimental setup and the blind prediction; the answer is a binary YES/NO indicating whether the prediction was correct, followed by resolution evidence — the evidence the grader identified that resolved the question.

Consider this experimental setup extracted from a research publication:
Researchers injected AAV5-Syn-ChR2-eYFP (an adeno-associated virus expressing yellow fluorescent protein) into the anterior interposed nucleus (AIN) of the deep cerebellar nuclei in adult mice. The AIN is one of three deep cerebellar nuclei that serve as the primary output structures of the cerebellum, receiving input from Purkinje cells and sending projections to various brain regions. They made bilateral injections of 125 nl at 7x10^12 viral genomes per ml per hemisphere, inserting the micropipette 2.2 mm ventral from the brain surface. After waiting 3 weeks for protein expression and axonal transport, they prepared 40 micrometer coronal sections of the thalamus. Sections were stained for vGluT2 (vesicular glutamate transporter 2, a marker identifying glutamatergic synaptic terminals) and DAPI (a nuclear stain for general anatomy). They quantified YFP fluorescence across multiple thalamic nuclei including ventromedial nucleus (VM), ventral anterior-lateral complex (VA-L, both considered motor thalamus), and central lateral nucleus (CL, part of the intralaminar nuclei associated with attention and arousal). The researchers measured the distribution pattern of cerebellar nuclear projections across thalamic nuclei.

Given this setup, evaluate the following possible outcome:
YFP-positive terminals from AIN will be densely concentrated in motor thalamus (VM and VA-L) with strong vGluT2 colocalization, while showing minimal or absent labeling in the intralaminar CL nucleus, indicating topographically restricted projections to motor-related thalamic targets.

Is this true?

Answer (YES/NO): NO